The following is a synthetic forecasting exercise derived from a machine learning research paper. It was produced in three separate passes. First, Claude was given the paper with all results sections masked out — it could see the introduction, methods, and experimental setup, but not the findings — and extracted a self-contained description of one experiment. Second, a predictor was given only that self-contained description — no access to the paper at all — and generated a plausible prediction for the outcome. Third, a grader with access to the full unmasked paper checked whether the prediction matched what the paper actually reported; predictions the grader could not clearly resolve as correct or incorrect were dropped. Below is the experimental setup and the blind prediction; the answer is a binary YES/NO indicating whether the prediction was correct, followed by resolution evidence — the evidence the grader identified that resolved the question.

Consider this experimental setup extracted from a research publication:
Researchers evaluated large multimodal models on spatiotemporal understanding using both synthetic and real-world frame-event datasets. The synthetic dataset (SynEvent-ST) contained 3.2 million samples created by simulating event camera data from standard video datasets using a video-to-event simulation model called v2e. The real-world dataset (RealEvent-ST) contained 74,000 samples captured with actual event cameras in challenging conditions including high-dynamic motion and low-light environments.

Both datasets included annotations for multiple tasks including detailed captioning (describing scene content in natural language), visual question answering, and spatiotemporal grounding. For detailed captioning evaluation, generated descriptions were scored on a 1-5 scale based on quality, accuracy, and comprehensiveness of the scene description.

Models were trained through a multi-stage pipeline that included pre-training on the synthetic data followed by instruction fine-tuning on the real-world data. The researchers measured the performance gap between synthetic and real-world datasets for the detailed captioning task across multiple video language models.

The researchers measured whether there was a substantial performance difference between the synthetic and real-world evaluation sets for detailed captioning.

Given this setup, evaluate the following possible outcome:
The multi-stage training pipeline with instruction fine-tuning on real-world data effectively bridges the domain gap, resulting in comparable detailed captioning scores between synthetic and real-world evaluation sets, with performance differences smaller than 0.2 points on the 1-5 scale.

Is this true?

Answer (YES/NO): NO